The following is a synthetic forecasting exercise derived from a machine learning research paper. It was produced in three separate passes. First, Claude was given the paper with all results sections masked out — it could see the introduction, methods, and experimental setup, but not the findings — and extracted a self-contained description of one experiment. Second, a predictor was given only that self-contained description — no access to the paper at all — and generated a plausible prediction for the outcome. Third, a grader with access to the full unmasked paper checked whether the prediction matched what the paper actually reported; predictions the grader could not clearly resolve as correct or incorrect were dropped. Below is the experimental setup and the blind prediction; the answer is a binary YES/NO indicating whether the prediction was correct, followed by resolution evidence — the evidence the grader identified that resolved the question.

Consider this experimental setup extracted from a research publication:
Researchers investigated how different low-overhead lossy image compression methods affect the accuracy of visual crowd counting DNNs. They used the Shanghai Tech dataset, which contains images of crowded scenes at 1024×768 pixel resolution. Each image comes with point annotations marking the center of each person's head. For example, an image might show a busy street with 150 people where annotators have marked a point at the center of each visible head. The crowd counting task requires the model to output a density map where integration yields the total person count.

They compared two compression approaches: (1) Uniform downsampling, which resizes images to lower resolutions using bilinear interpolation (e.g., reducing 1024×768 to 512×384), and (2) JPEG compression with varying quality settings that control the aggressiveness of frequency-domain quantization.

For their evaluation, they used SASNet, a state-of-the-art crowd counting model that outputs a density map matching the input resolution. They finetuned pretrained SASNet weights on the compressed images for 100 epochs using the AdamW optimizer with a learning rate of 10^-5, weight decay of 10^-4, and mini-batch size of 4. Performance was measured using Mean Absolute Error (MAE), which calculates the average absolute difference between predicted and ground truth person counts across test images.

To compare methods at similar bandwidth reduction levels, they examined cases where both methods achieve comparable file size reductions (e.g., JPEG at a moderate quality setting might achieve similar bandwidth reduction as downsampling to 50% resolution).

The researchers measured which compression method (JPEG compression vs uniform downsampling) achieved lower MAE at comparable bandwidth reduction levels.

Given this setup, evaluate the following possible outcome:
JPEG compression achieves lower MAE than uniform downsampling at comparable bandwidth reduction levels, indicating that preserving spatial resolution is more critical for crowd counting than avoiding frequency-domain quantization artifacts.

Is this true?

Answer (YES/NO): YES